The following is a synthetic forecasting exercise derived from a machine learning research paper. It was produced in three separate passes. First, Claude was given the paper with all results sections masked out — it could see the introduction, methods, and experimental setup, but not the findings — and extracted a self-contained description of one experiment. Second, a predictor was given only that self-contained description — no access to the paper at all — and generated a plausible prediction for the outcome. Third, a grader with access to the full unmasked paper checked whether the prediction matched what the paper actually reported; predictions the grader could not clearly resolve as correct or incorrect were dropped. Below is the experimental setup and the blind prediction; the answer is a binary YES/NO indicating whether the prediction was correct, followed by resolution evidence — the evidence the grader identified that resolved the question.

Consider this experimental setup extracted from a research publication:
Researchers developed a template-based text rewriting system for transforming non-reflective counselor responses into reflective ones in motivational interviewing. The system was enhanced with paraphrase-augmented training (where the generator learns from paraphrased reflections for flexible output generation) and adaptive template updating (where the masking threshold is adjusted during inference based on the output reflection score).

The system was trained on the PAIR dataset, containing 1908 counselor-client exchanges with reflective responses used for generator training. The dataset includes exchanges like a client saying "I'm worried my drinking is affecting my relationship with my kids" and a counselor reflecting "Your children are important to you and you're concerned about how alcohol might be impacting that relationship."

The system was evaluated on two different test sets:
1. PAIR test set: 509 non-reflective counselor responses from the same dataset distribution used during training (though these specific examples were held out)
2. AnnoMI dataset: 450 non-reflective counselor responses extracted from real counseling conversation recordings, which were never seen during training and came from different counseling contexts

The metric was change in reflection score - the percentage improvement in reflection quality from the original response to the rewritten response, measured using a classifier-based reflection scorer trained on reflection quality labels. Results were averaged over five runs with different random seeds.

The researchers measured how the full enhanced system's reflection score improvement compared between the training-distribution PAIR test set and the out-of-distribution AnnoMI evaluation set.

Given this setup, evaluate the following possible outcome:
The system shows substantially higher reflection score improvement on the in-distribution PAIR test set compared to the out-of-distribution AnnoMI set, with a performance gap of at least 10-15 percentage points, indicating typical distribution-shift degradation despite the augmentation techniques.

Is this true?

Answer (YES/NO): NO